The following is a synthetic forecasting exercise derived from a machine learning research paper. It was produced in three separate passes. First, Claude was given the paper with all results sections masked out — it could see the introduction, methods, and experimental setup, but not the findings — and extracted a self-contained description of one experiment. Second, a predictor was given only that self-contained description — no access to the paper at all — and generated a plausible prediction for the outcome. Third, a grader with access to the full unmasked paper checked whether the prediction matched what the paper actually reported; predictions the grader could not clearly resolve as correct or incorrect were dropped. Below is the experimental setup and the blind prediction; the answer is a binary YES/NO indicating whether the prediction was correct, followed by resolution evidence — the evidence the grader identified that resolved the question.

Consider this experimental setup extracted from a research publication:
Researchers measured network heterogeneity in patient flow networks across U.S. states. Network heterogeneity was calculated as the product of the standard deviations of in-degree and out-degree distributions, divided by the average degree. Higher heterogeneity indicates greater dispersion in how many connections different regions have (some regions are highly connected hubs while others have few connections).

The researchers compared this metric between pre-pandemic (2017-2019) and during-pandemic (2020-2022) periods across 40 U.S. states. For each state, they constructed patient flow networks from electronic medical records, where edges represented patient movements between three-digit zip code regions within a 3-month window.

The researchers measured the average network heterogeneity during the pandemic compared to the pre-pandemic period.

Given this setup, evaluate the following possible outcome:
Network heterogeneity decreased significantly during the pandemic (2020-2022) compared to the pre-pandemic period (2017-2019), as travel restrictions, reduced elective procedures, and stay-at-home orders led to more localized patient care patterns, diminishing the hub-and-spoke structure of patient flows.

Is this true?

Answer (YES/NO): NO